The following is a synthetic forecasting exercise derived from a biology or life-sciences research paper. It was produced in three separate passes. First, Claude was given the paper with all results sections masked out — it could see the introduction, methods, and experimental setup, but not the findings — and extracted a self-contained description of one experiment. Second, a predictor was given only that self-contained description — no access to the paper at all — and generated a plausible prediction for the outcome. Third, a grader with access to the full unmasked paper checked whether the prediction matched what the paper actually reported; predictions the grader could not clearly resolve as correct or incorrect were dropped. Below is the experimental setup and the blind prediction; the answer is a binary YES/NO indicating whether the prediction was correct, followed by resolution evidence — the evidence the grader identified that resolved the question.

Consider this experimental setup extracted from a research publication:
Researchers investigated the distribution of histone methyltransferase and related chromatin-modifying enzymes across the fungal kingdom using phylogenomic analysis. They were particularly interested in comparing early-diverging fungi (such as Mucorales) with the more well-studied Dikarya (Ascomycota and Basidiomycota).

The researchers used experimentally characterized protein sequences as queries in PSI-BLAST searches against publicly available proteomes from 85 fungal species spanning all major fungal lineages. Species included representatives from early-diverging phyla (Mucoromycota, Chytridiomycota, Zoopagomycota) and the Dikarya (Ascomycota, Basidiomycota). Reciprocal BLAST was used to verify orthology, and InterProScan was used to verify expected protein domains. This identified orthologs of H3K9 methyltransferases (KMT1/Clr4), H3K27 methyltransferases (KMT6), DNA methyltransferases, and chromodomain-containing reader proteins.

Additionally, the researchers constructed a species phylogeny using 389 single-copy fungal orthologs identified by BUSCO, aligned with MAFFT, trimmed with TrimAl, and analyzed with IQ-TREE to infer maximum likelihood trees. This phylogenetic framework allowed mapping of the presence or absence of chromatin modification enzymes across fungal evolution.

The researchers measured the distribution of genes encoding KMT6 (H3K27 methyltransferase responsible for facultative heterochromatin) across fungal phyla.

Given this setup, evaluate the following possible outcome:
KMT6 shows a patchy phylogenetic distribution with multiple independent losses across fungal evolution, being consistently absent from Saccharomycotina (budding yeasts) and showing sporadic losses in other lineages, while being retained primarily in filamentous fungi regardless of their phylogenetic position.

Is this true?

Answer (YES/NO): NO